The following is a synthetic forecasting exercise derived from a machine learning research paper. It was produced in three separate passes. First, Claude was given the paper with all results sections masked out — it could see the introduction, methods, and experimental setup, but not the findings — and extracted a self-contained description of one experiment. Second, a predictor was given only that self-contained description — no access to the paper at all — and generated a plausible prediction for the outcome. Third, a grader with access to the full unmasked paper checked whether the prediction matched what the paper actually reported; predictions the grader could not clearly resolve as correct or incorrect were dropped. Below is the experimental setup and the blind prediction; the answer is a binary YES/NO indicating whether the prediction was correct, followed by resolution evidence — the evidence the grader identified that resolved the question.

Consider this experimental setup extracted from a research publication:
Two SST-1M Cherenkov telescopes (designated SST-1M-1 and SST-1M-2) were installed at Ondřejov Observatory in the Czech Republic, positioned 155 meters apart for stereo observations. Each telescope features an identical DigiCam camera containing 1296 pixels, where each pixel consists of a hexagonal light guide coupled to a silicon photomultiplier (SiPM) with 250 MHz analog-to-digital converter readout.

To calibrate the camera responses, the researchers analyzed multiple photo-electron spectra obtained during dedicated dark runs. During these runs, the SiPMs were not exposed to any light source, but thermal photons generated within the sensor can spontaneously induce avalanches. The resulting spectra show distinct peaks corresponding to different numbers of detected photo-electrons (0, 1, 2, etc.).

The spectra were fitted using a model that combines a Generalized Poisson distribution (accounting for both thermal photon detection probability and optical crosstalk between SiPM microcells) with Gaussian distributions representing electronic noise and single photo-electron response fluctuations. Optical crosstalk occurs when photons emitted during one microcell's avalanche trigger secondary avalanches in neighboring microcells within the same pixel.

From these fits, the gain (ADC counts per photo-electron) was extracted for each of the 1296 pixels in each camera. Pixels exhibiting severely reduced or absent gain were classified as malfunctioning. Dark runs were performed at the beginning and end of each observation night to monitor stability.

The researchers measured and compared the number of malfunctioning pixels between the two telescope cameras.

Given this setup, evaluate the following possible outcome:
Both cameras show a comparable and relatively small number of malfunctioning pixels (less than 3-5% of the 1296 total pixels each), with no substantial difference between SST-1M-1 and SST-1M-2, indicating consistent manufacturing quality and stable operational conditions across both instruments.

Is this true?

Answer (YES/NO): NO